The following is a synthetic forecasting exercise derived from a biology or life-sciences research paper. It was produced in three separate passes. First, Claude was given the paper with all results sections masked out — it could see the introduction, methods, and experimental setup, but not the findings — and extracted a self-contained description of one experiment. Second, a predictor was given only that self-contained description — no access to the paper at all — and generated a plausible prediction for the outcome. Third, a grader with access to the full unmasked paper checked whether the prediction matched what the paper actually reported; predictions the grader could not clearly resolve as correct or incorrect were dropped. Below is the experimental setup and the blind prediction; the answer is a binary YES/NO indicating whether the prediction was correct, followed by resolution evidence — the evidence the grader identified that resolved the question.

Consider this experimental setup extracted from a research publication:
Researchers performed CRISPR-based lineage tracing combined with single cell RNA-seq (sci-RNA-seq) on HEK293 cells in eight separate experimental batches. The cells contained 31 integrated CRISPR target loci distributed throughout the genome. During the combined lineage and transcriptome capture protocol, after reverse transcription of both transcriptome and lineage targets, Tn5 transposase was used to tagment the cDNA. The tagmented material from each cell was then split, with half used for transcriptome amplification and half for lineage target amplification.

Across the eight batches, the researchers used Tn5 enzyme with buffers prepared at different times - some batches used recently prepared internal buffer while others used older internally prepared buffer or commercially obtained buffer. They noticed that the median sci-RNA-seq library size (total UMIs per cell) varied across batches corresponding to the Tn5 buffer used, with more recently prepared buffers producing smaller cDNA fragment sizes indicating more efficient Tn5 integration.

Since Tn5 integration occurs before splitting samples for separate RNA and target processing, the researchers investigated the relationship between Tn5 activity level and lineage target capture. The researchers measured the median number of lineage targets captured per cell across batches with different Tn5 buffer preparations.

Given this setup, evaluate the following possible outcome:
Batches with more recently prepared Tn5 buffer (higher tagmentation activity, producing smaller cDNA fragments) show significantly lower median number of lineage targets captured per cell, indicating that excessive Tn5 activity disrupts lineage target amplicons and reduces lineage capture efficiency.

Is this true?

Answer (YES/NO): YES